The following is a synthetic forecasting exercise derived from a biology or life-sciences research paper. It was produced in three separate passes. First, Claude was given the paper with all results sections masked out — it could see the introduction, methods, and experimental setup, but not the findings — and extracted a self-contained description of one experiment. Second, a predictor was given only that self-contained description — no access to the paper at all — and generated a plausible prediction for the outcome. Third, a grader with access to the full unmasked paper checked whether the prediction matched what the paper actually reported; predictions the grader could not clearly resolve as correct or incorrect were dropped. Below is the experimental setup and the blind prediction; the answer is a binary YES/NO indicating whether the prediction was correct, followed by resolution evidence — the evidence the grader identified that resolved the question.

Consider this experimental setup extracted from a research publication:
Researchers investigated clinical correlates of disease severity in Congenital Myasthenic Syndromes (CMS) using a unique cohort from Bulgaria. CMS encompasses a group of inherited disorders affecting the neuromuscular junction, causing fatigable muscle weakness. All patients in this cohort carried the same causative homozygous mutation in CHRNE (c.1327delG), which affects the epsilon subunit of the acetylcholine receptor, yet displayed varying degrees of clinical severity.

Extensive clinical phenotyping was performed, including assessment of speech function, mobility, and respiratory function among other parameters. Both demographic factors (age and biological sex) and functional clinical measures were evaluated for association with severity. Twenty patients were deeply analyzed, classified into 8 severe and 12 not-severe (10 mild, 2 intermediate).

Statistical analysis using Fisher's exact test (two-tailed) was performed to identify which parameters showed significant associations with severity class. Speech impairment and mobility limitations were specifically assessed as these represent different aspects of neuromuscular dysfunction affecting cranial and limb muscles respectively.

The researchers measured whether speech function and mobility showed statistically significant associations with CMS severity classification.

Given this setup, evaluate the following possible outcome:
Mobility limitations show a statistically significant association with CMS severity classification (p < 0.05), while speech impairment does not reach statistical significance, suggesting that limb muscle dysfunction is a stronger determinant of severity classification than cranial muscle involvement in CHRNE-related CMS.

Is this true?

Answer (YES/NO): NO